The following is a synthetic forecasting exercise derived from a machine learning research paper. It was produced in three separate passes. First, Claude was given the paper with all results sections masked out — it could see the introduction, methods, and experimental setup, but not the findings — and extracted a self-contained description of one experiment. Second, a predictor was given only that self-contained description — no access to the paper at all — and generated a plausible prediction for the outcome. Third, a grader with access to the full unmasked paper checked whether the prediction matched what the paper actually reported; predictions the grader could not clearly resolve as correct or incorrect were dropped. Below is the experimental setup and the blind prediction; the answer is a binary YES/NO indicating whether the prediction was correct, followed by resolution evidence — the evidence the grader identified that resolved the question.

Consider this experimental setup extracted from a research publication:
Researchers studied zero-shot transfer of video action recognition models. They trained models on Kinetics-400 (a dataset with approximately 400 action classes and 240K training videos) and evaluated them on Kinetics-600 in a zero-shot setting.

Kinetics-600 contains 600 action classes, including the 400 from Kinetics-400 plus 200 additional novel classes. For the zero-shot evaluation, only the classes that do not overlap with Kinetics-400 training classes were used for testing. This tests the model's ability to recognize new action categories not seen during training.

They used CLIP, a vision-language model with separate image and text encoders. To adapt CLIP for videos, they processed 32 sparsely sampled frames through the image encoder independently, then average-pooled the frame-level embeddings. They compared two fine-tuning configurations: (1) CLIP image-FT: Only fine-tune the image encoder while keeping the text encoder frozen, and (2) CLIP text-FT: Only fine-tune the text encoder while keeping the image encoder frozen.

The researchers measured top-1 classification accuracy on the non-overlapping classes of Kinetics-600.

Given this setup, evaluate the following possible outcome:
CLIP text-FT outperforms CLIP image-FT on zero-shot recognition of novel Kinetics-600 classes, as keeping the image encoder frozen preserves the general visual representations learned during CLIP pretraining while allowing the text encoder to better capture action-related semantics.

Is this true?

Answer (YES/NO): YES